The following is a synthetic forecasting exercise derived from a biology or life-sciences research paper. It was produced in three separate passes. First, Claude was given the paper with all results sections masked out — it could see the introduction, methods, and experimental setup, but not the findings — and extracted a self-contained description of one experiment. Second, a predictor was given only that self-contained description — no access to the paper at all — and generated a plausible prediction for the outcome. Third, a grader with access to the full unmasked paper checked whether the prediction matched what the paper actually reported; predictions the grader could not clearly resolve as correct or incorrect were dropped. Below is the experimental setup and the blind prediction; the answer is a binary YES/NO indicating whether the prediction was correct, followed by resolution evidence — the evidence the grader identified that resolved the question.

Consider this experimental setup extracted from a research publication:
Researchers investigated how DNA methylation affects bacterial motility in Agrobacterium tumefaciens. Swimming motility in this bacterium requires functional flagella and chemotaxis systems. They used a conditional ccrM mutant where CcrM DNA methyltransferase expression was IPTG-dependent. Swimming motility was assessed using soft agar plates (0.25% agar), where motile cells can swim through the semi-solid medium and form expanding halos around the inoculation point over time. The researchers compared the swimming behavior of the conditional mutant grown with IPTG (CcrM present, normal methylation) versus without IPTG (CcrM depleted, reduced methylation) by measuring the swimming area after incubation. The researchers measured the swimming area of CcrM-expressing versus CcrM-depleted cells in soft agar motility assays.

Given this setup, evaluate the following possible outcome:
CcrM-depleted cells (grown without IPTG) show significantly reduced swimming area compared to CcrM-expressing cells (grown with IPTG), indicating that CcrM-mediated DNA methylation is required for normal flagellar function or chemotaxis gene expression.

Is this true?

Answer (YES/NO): YES